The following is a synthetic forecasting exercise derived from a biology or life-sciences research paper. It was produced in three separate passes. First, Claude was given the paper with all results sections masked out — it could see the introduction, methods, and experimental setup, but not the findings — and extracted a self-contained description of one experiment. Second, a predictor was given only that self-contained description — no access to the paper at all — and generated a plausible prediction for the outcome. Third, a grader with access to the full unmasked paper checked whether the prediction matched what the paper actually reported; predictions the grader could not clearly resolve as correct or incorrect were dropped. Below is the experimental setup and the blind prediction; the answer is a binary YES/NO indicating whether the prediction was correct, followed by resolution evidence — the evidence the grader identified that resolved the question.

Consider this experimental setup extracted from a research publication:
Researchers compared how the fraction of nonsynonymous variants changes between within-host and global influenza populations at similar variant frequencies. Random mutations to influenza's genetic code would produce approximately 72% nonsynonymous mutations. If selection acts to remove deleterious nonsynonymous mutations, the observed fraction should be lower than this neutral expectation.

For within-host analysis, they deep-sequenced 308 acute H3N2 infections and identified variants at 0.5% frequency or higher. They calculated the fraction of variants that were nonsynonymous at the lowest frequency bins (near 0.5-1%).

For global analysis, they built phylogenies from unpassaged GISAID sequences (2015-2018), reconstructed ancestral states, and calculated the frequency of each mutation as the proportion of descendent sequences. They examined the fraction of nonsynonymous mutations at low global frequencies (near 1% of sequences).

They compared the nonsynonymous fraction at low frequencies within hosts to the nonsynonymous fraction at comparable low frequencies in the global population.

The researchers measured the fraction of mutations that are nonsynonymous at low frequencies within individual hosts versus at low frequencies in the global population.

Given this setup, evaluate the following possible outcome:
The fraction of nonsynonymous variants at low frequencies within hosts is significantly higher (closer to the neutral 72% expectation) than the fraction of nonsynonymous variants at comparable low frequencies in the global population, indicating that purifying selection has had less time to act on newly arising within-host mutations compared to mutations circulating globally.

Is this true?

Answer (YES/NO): YES